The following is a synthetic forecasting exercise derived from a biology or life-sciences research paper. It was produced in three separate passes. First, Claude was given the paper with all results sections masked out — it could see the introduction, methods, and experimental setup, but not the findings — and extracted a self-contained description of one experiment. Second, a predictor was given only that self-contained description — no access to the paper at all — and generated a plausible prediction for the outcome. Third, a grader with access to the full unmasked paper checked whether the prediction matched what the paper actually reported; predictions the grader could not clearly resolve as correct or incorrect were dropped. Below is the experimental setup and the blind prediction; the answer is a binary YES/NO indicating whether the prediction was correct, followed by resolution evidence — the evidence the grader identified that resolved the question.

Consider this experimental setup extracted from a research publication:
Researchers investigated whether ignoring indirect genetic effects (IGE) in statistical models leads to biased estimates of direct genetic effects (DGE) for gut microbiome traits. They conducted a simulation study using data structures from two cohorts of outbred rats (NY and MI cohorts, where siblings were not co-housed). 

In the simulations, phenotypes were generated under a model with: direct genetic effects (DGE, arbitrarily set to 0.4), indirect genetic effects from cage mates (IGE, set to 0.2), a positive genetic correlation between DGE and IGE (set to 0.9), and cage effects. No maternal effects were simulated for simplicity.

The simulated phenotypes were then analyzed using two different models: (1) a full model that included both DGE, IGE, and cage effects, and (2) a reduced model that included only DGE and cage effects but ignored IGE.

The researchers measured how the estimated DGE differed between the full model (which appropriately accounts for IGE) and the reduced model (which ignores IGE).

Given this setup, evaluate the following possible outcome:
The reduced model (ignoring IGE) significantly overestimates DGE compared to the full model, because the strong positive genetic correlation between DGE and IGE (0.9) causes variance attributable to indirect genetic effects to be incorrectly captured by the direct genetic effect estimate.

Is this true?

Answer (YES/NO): NO